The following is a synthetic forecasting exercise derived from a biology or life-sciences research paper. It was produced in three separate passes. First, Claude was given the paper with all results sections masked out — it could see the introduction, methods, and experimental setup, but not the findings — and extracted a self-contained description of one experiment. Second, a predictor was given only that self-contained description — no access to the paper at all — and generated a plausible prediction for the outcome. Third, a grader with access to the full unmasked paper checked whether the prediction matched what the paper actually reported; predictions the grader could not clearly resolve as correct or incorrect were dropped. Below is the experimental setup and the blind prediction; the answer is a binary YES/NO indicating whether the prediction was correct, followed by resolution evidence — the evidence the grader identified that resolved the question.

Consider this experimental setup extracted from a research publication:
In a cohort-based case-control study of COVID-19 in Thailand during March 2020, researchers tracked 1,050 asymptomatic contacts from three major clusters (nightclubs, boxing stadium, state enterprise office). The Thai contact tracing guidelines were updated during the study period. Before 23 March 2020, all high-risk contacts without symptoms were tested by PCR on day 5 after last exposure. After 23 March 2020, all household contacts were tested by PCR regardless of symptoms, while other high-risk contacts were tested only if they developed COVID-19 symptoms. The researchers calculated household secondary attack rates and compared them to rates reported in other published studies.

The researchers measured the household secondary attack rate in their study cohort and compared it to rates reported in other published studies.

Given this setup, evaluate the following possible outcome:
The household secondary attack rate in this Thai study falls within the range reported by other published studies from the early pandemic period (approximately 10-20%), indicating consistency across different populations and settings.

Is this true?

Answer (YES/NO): YES